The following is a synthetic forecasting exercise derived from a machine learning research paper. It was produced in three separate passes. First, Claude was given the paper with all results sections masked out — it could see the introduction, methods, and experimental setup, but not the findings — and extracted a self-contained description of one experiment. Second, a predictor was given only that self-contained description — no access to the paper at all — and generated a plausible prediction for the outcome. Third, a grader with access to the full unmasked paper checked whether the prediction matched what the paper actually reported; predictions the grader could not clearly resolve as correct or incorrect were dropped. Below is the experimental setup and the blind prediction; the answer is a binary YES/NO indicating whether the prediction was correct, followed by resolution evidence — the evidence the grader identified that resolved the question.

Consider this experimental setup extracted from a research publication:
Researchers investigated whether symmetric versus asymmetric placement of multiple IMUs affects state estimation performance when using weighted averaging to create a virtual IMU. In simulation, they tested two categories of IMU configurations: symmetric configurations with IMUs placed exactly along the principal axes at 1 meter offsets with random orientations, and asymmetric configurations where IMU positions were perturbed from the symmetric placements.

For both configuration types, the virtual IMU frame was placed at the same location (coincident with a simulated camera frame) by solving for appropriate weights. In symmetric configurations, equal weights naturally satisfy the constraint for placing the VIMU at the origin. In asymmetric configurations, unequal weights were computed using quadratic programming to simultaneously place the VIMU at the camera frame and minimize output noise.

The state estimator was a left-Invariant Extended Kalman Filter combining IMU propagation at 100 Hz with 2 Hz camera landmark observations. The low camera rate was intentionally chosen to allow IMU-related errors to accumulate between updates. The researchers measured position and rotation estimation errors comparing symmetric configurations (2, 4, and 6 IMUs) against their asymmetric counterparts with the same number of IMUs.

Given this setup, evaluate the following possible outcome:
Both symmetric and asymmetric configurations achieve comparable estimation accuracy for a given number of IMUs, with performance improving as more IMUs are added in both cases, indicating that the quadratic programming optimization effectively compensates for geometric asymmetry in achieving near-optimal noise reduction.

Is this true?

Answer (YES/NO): YES